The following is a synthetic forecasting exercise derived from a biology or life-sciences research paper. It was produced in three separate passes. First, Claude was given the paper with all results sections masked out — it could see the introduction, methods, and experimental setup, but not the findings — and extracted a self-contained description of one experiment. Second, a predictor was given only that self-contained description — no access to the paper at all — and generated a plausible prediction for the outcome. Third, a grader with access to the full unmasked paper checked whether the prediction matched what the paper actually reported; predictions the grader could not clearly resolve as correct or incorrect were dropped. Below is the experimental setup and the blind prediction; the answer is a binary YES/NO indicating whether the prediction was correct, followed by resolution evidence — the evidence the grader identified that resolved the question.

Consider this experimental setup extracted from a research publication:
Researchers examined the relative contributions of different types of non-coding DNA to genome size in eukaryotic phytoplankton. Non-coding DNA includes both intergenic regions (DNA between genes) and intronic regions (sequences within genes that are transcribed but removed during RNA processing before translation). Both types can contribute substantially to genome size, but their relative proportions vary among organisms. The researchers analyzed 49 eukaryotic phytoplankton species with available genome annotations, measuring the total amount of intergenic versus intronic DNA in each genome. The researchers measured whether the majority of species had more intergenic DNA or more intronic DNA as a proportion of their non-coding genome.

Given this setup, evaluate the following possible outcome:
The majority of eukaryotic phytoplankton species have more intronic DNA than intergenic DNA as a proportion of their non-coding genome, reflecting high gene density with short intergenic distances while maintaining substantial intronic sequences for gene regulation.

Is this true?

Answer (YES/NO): NO